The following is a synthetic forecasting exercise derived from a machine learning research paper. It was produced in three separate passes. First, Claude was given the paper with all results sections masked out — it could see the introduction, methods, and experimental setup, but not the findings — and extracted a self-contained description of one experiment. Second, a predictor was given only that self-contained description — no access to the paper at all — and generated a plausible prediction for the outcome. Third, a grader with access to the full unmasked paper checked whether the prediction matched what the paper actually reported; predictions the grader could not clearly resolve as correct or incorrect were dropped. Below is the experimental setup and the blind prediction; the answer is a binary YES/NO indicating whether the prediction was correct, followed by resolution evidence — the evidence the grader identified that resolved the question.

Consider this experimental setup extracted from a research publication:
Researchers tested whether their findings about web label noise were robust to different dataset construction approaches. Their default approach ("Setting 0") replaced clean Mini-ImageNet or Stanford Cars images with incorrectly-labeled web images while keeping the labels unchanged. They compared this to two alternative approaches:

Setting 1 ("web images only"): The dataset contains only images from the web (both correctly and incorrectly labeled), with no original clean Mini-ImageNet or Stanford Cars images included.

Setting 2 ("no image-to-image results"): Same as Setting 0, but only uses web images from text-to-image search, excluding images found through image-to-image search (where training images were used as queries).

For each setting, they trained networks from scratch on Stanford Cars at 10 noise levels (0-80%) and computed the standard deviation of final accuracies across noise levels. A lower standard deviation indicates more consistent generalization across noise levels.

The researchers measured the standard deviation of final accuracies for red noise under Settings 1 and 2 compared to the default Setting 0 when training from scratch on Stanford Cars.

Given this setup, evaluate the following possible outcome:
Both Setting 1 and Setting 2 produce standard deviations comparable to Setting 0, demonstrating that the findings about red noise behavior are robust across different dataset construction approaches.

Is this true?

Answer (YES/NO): YES